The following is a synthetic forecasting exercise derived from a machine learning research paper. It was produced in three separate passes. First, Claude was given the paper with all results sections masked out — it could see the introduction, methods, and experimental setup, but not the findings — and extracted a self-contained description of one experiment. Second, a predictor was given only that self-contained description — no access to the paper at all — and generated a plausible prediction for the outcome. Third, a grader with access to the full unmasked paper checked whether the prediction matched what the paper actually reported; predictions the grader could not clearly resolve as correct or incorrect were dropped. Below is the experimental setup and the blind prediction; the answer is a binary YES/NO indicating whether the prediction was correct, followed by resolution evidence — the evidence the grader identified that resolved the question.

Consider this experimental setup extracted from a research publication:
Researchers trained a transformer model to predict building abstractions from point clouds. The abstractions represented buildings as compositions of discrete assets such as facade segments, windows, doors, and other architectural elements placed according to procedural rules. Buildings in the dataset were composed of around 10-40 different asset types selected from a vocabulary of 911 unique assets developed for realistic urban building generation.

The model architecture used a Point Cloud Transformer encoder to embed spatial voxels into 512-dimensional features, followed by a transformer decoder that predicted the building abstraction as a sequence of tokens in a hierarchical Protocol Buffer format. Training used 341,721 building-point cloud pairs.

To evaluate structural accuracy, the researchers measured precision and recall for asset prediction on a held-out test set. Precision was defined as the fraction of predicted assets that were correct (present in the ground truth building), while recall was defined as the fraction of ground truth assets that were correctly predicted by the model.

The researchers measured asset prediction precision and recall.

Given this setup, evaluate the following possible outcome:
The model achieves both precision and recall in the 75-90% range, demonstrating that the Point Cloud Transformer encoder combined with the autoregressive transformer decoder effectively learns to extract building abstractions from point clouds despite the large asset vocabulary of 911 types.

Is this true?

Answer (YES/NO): NO